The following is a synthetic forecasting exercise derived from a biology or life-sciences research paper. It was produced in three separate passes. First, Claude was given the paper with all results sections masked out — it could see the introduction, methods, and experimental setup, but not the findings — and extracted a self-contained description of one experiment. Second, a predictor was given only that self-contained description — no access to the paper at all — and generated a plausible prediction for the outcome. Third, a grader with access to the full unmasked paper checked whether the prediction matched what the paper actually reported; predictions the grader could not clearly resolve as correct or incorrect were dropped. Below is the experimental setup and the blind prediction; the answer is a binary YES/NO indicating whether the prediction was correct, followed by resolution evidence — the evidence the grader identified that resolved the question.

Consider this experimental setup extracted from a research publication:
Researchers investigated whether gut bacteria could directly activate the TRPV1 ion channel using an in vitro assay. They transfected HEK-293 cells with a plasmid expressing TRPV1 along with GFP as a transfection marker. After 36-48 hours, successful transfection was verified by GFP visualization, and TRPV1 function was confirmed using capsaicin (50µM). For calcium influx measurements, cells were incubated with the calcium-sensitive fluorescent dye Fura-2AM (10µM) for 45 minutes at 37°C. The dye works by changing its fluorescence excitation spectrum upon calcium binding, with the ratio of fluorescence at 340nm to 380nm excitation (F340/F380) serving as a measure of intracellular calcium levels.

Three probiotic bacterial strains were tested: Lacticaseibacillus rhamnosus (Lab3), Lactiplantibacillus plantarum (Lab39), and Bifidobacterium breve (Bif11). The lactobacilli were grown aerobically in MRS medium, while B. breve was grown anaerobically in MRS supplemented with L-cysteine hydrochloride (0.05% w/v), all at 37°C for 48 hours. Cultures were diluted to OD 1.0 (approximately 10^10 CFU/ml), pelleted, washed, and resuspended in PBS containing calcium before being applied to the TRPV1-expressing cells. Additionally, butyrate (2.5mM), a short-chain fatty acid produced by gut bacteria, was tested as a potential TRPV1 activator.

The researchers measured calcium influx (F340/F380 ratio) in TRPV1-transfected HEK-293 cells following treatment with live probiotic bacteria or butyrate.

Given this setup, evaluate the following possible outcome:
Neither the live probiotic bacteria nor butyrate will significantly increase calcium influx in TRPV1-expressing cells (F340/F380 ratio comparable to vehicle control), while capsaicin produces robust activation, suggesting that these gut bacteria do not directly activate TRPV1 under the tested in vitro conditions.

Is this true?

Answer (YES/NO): NO